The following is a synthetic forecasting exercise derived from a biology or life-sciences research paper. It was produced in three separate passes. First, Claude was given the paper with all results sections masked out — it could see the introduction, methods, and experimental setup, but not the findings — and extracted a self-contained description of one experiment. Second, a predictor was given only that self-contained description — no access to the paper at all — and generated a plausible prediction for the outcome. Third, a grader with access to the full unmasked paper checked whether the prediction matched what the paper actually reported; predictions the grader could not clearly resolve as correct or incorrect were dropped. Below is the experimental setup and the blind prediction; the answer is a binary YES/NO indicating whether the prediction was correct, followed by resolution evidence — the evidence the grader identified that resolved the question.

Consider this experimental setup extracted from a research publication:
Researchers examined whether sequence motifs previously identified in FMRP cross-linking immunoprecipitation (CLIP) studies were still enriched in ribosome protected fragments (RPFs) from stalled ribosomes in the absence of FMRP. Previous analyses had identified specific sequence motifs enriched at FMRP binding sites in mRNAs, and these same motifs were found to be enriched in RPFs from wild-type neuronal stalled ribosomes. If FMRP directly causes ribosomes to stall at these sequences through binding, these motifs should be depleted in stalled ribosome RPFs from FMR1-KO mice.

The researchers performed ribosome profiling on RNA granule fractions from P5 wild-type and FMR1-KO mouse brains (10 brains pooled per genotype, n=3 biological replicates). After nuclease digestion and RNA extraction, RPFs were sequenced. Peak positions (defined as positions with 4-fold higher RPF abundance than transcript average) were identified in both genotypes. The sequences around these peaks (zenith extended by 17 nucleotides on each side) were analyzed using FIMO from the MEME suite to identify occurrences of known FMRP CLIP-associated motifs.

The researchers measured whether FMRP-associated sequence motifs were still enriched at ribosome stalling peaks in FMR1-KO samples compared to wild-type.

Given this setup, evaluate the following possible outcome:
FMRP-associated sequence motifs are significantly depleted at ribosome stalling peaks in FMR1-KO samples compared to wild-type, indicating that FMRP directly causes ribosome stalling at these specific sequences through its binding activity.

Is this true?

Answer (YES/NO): NO